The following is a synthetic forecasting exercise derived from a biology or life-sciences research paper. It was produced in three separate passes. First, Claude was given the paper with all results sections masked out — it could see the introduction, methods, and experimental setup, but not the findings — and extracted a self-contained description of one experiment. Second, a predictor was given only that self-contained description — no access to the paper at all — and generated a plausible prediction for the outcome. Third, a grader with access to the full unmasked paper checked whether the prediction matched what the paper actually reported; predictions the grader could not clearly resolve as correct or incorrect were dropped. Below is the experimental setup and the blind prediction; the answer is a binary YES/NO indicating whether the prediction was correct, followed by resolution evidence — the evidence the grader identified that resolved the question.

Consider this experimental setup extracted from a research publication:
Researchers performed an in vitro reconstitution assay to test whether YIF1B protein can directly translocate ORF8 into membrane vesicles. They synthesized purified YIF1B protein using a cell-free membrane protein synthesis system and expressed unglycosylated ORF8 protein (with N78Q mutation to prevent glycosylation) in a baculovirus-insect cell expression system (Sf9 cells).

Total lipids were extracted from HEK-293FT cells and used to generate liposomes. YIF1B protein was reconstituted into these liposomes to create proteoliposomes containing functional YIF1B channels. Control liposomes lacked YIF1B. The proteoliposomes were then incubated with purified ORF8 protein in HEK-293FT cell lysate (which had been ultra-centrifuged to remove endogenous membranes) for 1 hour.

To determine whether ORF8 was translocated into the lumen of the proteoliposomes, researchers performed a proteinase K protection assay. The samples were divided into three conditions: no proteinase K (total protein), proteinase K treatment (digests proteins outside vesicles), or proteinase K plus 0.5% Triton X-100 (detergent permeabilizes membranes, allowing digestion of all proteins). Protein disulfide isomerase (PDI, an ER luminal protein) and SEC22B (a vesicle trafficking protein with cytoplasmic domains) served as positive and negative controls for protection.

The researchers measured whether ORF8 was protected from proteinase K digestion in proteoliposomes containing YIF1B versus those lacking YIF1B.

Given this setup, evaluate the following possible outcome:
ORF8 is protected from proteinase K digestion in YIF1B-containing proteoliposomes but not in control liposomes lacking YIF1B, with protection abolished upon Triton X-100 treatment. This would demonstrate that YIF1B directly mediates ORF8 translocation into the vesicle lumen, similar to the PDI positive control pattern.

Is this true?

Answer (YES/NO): YES